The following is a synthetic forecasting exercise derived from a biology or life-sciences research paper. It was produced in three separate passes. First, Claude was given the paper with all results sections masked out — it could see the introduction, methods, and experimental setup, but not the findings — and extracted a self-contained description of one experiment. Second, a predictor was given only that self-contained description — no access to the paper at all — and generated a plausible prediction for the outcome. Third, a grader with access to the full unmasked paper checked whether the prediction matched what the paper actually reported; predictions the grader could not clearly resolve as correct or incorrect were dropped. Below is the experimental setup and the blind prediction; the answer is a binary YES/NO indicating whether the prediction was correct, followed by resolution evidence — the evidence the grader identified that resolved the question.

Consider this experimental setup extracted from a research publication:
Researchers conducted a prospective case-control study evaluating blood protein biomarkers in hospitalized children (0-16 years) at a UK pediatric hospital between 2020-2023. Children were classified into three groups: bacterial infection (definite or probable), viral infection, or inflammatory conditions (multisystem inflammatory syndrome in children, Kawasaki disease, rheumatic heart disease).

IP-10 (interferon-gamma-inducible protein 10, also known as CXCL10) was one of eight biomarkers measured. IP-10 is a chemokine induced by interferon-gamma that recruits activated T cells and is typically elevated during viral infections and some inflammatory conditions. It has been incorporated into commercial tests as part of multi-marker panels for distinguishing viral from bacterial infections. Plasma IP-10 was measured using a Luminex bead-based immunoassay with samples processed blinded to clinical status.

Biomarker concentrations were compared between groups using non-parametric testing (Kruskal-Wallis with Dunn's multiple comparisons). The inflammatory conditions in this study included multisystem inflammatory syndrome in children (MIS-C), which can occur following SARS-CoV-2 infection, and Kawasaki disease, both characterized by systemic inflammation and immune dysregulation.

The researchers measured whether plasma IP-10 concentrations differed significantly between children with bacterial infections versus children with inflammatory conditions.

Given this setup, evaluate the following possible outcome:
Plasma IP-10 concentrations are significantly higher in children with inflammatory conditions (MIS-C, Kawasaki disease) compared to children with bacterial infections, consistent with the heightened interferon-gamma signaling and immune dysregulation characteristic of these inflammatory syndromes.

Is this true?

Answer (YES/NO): YES